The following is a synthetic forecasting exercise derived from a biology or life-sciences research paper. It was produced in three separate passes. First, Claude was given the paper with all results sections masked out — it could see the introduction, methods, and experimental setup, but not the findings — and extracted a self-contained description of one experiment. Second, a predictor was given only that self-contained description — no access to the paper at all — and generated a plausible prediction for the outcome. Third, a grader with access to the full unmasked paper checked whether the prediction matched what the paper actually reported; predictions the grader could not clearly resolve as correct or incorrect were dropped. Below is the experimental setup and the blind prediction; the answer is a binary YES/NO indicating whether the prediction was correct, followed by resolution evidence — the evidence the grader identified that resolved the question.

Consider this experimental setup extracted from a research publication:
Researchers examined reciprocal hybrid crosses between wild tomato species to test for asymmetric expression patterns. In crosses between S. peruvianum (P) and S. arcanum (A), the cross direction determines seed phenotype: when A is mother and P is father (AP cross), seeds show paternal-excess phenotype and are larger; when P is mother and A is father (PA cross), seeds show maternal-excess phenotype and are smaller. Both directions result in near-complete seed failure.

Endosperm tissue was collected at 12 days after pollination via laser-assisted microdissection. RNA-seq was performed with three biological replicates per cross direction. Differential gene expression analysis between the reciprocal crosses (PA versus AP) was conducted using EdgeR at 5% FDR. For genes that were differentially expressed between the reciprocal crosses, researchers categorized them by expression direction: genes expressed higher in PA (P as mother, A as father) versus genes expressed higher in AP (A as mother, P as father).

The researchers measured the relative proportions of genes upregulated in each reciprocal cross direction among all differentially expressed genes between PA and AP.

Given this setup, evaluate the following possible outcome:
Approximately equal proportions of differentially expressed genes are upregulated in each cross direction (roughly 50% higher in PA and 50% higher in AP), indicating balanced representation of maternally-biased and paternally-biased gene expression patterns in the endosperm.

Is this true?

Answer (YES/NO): NO